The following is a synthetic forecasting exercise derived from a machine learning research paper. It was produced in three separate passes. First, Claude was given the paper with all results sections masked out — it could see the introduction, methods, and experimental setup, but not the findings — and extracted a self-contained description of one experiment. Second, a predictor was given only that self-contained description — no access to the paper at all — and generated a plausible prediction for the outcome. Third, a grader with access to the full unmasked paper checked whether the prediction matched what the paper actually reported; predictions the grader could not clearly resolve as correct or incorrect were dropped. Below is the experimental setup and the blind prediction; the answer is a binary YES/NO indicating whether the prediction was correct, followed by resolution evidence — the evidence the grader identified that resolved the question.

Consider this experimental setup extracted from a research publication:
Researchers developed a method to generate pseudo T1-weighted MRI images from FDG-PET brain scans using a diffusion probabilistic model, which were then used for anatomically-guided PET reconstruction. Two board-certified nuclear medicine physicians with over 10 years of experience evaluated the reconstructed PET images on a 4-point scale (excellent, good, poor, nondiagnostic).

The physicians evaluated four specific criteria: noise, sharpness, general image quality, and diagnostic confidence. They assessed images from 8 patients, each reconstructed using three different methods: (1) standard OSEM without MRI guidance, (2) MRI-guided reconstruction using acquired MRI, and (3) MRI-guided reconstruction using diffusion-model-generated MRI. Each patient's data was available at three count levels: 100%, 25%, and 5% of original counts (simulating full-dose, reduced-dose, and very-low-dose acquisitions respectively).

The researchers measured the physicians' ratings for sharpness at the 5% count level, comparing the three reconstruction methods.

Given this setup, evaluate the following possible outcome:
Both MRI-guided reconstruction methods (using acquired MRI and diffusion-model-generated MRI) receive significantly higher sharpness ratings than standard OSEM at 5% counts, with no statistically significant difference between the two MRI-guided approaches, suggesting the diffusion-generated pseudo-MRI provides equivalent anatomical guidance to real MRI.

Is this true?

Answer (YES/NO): YES